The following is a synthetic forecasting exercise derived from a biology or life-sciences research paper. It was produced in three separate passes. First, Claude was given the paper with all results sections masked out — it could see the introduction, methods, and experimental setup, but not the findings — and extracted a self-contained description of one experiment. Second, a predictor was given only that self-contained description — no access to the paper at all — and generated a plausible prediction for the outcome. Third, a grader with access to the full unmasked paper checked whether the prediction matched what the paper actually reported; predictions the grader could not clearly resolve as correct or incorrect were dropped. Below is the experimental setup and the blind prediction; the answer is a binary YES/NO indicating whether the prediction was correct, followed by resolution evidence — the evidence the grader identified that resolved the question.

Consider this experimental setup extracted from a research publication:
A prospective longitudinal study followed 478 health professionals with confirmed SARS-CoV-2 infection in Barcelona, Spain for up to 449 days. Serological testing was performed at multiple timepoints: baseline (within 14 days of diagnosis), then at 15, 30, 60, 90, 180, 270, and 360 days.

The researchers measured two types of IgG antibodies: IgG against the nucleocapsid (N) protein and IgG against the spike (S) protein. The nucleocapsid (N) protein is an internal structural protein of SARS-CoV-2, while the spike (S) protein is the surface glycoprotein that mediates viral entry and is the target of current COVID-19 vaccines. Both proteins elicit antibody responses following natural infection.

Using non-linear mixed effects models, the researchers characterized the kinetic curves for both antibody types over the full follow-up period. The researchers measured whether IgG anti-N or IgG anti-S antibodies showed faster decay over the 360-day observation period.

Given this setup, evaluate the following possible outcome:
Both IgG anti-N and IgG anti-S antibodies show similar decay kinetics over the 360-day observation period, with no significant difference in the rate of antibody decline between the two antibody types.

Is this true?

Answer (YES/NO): NO